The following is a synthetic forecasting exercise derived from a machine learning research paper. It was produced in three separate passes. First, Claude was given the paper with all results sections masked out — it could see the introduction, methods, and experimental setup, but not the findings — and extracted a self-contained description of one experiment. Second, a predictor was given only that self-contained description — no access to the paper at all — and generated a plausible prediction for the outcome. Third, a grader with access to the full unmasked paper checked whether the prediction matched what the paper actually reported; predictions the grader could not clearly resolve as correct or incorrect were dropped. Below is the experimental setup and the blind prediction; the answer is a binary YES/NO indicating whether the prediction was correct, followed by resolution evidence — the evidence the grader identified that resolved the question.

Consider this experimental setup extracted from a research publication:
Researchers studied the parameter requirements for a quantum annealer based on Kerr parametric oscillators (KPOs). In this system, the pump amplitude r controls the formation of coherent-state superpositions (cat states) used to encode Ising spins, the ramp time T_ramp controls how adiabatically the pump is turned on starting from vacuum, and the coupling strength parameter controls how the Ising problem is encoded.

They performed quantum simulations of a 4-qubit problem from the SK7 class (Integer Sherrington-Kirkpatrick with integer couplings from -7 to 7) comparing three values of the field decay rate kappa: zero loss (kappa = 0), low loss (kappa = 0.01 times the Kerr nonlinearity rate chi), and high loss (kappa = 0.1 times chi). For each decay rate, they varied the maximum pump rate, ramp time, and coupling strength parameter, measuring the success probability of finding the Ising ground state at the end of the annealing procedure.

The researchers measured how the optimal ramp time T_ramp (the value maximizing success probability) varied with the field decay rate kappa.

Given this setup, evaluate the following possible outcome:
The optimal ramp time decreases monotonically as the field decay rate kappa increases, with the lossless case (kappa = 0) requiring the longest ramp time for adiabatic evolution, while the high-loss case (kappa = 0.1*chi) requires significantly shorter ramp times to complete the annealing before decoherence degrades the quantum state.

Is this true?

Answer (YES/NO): NO